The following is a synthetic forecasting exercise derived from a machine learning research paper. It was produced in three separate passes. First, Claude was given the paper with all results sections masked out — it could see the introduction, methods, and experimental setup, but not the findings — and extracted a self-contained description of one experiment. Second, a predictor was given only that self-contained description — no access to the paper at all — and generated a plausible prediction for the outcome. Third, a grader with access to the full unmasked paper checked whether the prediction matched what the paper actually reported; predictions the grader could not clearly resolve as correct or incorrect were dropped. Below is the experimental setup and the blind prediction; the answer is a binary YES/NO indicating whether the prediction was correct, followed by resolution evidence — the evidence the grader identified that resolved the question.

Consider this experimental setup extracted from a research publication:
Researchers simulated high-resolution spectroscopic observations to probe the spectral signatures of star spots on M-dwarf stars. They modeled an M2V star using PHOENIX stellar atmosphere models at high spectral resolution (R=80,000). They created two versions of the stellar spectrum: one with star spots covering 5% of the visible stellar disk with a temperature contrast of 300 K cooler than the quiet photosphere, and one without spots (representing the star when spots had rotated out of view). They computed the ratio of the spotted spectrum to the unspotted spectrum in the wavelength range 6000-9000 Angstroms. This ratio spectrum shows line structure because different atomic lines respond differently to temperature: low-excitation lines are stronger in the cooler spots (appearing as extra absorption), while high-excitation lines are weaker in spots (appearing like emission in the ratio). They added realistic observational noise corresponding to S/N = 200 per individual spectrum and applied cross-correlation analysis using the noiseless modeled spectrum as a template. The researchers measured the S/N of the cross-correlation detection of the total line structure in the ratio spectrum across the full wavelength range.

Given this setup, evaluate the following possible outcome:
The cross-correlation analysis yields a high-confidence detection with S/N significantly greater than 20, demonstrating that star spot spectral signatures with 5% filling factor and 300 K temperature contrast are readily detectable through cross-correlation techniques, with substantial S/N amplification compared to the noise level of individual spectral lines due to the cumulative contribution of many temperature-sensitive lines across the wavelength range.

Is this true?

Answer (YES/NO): YES